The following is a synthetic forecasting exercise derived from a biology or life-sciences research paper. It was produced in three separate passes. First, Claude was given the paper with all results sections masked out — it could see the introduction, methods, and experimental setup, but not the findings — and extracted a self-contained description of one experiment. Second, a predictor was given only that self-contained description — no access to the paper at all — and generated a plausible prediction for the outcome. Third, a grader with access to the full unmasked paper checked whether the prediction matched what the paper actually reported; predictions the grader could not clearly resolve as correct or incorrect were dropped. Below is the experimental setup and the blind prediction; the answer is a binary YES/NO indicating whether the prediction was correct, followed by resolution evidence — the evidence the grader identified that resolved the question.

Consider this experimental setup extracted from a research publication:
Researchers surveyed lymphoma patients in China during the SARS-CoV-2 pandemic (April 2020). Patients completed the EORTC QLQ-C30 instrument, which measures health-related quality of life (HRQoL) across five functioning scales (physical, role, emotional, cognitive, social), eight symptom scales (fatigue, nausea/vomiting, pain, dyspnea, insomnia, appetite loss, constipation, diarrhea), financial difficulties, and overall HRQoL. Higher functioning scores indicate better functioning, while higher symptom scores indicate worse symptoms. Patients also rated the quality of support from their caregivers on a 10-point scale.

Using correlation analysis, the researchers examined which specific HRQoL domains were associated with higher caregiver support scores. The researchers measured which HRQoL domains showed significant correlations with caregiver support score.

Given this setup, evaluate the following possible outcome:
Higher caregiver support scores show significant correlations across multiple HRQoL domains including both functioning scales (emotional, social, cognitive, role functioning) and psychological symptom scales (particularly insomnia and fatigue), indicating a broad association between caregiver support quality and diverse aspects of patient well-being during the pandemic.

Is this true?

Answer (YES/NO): NO